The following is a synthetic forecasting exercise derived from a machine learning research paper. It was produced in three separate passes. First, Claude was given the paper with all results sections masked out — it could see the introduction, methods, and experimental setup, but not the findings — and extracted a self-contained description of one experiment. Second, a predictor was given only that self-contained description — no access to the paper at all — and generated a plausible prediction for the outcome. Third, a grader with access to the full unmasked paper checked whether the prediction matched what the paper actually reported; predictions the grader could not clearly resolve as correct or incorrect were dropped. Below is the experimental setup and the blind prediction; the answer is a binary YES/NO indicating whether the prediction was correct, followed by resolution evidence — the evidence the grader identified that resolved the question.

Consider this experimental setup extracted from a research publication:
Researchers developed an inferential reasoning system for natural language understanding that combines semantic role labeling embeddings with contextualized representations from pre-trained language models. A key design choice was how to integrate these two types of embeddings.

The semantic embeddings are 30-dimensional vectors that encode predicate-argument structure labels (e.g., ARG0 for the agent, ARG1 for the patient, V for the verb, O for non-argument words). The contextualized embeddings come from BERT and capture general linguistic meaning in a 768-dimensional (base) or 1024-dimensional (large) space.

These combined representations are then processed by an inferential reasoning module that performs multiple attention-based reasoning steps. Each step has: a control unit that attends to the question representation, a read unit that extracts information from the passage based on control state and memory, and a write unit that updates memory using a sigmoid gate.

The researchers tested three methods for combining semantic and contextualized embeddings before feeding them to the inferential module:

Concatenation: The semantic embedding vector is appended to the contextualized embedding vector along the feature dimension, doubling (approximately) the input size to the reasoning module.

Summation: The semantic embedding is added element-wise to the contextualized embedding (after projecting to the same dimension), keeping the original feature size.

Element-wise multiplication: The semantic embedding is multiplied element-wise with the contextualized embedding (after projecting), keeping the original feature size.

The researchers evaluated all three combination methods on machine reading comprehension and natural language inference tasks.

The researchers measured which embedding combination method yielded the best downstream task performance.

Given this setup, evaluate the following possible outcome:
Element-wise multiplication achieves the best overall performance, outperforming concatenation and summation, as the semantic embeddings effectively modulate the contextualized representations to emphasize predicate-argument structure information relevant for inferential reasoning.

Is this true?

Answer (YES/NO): NO